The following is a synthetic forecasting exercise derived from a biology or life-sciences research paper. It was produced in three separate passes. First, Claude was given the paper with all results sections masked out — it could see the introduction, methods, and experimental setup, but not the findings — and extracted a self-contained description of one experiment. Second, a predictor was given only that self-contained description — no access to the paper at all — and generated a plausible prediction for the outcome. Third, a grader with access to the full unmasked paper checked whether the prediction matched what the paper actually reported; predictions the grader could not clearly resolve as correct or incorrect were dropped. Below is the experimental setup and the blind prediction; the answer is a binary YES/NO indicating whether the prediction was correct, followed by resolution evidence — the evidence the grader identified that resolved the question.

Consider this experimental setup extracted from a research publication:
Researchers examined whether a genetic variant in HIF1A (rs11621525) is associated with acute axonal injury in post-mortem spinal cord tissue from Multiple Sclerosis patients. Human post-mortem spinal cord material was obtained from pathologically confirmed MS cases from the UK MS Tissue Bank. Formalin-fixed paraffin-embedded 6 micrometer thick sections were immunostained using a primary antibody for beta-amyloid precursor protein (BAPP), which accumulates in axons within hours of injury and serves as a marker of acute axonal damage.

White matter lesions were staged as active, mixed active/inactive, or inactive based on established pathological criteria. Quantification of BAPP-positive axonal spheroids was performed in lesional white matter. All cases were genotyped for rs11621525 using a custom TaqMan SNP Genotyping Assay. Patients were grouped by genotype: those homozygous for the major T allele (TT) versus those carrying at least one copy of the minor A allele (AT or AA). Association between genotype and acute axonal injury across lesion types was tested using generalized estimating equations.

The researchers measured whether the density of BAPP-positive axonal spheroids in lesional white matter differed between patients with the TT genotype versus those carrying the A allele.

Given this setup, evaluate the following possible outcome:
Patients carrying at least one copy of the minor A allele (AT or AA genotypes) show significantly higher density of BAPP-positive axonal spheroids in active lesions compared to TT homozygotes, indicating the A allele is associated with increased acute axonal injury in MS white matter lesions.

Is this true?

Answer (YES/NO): NO